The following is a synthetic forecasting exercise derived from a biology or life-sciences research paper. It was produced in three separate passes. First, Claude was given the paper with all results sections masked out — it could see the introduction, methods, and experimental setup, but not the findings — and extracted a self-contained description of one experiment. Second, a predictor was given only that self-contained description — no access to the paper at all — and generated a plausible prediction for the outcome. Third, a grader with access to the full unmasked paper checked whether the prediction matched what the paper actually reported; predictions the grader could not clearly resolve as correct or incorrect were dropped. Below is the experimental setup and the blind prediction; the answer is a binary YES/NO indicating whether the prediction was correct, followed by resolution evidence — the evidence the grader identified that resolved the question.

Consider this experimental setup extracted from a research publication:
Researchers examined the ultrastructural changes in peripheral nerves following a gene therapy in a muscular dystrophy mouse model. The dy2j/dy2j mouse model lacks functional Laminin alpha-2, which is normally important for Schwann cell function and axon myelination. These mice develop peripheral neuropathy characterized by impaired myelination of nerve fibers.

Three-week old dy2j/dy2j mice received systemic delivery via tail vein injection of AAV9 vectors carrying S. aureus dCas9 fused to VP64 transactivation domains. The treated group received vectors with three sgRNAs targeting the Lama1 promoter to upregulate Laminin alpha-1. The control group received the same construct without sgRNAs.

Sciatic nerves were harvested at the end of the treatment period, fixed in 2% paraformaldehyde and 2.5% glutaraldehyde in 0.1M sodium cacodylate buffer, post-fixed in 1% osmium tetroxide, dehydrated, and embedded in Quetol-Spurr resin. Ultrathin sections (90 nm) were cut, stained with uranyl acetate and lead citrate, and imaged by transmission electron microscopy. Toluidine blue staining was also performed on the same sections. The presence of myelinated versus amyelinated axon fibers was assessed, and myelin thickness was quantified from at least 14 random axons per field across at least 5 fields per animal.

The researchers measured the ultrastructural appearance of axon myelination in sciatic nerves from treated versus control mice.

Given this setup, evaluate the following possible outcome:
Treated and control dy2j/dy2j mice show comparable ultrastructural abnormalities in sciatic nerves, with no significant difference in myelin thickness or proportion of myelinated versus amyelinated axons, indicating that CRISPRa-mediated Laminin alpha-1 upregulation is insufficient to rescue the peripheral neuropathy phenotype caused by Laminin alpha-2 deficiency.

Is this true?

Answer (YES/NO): NO